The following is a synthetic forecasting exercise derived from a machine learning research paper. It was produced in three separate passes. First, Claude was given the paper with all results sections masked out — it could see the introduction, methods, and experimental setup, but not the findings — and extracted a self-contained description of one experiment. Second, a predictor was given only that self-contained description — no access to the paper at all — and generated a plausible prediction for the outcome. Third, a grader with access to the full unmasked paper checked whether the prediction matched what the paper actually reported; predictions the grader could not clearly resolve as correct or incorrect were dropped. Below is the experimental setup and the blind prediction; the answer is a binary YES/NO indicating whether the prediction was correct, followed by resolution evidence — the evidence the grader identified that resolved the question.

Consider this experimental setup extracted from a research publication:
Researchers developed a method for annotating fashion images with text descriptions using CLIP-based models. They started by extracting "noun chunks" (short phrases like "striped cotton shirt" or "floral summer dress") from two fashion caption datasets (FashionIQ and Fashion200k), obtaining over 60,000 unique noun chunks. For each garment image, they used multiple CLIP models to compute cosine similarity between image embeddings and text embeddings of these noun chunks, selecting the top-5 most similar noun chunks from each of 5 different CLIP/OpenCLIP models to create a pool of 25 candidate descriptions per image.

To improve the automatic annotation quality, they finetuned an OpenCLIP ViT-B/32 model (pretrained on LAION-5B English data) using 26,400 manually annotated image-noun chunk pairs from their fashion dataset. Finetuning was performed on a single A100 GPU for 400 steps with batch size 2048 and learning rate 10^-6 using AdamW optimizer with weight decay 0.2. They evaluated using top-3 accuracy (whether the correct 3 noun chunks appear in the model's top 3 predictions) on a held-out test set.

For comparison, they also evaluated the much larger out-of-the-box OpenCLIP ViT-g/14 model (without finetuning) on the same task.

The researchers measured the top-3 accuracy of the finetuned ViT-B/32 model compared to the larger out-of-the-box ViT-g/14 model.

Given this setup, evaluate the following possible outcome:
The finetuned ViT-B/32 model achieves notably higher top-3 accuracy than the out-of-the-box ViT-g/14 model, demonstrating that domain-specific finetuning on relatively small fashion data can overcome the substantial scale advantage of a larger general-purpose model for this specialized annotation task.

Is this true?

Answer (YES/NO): NO